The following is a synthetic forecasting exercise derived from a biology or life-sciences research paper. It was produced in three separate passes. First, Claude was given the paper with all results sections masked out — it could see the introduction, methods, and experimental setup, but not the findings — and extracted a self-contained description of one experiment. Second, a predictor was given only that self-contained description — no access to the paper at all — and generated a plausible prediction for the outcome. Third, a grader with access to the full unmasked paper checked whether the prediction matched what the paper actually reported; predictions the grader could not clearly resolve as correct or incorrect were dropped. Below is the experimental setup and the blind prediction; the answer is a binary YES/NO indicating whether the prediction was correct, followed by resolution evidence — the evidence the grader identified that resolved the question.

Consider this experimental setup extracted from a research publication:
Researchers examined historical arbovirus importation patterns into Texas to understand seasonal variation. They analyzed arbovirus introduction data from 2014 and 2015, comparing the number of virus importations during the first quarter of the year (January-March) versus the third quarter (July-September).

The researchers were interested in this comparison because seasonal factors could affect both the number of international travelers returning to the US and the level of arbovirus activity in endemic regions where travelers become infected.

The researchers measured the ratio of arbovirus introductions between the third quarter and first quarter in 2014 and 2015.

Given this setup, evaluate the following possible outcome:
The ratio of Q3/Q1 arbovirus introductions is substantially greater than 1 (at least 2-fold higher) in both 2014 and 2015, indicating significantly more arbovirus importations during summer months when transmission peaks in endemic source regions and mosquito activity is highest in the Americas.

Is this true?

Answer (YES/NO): YES